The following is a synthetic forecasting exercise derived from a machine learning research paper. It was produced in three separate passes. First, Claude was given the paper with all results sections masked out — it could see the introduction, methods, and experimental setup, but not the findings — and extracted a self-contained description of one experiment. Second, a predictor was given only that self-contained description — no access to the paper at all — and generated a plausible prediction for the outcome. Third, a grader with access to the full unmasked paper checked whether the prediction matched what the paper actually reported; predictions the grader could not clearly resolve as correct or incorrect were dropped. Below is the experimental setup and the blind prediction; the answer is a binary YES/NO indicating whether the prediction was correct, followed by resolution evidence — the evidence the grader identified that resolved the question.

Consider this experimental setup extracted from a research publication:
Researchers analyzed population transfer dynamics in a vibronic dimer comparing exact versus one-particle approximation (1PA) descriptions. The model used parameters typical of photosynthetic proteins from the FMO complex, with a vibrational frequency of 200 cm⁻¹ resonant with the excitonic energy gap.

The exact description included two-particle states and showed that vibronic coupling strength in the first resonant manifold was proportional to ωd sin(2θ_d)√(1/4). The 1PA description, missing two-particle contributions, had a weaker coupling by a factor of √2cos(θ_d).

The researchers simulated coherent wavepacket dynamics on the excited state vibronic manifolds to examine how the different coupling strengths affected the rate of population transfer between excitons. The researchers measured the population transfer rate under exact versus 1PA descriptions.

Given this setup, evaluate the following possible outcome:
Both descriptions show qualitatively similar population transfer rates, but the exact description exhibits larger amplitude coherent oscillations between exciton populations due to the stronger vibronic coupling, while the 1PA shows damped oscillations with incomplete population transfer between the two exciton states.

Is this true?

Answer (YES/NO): NO